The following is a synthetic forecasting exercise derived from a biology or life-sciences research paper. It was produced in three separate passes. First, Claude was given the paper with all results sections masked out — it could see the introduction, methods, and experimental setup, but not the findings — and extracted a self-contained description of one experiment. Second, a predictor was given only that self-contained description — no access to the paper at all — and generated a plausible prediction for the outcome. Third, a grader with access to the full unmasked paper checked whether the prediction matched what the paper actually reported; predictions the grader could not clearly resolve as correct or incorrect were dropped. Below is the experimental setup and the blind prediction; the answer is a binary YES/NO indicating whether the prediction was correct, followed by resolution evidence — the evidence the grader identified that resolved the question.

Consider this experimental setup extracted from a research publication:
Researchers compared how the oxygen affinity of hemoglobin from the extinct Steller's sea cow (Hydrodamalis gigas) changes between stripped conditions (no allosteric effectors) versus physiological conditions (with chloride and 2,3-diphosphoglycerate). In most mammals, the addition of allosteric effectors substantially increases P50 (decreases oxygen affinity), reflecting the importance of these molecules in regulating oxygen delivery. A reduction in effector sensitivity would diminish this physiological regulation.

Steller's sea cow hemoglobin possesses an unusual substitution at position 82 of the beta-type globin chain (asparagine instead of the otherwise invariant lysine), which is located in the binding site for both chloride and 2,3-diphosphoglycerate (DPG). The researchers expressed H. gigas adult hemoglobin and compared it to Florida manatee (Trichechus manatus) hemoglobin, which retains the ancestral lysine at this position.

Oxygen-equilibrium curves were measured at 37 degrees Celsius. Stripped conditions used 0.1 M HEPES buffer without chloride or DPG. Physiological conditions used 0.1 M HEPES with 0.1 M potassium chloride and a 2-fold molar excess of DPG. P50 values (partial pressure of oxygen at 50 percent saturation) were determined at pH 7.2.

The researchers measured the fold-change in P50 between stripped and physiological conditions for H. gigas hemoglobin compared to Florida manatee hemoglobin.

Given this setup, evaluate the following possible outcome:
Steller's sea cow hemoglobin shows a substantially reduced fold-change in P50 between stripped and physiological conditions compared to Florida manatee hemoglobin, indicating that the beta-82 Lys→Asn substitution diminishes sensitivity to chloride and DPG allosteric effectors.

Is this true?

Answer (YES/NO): YES